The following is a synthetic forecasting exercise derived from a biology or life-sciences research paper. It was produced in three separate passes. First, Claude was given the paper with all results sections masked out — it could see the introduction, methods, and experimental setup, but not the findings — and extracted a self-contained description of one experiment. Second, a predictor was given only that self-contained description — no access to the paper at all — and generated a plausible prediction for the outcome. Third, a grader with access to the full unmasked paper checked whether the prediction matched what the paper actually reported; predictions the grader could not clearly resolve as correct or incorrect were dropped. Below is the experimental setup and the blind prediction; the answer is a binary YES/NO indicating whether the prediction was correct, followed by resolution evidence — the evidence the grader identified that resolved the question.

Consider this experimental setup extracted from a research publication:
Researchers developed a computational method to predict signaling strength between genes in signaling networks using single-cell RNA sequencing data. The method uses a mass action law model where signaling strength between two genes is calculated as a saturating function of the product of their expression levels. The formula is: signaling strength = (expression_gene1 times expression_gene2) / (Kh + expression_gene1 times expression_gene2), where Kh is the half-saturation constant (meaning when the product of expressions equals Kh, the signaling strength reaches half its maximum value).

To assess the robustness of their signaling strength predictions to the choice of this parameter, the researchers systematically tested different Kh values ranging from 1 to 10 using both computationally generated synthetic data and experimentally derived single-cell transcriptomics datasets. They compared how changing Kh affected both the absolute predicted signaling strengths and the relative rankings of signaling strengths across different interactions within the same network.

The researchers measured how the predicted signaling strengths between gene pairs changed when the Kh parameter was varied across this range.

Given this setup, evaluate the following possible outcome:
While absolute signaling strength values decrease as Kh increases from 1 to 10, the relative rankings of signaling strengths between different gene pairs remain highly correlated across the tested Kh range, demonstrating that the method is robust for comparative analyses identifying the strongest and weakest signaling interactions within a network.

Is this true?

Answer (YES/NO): YES